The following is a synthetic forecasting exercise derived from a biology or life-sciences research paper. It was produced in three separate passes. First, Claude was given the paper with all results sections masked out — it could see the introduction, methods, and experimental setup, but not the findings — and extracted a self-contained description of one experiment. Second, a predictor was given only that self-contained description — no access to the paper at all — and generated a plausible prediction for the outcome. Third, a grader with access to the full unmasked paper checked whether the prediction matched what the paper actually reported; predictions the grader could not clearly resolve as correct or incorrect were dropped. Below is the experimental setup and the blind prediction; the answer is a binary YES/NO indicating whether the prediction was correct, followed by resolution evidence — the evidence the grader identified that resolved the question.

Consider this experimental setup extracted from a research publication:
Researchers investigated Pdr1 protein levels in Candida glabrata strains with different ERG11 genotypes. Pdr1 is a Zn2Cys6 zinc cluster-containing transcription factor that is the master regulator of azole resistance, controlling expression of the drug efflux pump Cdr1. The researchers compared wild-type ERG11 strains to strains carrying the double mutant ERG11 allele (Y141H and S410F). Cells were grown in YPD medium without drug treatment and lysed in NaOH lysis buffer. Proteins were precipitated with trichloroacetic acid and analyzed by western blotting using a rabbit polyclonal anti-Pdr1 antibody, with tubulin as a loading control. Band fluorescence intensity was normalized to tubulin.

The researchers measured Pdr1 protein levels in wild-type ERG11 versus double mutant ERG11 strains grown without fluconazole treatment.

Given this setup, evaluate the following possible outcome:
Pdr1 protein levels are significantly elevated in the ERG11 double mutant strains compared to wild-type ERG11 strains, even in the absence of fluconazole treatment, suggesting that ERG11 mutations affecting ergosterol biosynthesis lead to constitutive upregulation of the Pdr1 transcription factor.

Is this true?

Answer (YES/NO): YES